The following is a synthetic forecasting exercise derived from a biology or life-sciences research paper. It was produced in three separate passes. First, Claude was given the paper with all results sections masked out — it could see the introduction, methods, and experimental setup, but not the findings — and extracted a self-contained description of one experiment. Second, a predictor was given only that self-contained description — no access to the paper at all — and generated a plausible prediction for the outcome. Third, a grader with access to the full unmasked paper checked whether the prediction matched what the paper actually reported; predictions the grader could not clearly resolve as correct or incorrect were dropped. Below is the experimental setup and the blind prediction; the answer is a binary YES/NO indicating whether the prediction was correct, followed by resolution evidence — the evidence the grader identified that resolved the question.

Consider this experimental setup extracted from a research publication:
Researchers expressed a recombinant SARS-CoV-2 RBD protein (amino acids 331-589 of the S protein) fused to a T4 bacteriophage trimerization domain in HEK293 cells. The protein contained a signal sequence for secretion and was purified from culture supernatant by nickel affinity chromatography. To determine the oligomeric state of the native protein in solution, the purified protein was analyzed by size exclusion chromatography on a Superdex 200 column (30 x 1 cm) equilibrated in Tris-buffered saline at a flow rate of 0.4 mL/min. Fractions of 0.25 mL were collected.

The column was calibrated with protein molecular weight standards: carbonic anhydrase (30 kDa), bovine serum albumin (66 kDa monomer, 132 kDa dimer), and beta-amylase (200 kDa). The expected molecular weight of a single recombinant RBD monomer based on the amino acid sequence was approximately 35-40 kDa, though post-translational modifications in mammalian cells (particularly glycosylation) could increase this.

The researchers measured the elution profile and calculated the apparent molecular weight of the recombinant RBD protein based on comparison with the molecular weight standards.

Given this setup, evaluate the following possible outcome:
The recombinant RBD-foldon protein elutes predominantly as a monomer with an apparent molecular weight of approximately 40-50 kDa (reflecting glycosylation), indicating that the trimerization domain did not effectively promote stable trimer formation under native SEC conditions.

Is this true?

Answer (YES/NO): NO